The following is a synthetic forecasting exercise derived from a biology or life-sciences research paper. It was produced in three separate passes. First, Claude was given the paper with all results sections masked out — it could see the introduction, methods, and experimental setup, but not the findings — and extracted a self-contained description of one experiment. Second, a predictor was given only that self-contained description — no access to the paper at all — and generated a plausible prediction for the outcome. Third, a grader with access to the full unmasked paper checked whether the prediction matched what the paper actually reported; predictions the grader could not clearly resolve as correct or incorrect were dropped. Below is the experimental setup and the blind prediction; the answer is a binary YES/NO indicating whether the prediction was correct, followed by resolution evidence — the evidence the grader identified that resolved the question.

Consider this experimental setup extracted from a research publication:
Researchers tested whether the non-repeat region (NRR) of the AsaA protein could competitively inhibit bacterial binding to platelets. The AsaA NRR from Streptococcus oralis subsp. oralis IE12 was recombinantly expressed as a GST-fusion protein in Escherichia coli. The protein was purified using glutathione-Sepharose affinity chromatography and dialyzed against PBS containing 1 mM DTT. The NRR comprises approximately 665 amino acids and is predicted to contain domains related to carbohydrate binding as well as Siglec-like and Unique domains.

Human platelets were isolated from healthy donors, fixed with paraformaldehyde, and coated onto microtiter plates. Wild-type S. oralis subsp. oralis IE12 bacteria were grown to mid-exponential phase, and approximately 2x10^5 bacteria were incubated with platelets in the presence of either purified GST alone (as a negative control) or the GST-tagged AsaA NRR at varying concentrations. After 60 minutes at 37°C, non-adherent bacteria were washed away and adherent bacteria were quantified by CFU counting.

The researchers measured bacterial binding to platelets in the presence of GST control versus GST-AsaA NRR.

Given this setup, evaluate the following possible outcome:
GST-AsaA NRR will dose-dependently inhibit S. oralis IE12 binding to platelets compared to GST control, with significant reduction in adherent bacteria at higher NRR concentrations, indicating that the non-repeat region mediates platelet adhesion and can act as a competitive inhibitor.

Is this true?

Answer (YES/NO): YES